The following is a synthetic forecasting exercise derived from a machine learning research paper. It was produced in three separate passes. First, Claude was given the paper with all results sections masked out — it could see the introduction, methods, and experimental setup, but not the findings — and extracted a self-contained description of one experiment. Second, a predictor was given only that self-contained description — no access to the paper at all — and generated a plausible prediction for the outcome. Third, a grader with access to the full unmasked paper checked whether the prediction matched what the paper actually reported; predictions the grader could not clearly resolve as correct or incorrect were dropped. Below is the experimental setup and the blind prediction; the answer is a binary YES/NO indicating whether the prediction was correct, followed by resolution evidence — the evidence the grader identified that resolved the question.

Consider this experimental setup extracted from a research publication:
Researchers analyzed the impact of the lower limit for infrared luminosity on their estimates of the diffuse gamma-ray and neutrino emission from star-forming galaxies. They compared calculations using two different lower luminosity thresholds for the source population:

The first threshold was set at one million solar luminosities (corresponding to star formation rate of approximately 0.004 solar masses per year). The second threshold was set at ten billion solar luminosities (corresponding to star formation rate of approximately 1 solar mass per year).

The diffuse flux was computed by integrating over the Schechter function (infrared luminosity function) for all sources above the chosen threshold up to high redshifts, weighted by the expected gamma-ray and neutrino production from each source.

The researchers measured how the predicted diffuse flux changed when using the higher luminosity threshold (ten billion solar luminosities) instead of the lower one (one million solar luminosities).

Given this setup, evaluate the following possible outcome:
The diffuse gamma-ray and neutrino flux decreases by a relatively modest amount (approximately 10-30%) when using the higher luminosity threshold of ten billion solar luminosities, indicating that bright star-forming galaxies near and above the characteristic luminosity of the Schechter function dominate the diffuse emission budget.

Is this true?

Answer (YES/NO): NO